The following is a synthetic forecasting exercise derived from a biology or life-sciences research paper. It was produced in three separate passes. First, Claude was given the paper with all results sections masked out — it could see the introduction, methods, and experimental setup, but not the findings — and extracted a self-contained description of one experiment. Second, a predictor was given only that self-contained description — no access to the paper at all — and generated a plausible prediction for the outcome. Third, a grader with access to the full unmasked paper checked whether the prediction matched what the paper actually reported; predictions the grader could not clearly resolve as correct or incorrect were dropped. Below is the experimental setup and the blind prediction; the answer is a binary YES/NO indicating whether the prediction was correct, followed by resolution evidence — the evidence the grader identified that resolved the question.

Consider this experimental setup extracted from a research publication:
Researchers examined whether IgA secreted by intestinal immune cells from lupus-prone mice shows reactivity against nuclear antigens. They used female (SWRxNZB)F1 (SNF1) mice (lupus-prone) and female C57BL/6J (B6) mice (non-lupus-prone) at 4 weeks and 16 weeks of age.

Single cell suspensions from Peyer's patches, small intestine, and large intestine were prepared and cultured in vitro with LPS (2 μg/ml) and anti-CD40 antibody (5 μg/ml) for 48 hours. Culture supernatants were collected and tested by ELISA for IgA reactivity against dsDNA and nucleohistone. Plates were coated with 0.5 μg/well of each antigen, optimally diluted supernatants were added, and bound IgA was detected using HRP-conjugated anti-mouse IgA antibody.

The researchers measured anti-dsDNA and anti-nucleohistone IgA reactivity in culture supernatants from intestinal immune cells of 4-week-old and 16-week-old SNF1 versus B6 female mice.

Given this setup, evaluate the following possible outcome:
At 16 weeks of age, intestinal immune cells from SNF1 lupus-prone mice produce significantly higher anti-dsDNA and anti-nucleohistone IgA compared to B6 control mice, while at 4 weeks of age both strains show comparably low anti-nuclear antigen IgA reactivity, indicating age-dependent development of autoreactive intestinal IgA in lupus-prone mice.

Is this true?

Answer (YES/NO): NO